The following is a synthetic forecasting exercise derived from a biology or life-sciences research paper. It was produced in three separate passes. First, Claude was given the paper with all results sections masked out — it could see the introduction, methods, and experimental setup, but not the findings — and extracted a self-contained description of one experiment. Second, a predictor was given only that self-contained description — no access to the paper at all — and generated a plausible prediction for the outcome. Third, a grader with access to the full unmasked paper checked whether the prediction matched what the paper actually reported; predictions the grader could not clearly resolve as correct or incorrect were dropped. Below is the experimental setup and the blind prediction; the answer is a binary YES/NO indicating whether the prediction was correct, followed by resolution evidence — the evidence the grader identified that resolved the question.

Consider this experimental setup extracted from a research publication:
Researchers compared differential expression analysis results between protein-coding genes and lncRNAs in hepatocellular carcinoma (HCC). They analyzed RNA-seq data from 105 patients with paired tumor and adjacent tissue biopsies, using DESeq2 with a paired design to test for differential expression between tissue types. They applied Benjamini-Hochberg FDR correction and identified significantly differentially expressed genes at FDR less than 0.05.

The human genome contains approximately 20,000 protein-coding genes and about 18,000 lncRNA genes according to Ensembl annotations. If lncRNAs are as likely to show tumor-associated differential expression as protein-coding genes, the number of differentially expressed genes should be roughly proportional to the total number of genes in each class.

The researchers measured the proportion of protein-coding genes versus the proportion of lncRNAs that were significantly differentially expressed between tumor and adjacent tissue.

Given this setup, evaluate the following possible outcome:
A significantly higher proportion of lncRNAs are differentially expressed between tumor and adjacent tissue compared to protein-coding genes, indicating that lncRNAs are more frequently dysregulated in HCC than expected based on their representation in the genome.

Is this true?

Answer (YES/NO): NO